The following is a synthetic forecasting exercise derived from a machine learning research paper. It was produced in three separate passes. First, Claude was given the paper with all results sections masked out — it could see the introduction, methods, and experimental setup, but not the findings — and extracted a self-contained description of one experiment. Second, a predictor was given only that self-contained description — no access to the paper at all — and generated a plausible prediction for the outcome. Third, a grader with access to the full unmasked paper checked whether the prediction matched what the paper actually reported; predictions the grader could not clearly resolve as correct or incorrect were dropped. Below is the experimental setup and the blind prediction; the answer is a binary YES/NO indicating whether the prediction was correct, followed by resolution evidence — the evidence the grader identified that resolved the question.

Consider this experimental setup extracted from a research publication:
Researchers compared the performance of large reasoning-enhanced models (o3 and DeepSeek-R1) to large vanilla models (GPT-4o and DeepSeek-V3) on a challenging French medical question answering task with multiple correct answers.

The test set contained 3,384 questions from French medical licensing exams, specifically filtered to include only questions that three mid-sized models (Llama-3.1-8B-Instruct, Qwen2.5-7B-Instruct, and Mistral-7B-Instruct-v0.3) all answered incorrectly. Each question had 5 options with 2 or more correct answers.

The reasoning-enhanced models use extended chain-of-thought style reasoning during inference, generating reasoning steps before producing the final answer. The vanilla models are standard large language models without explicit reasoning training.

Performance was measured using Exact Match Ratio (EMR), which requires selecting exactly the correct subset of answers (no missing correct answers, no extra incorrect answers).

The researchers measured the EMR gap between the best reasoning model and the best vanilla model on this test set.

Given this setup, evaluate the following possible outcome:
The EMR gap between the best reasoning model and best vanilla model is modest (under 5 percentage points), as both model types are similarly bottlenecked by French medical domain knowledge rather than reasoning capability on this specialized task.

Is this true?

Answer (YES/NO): NO